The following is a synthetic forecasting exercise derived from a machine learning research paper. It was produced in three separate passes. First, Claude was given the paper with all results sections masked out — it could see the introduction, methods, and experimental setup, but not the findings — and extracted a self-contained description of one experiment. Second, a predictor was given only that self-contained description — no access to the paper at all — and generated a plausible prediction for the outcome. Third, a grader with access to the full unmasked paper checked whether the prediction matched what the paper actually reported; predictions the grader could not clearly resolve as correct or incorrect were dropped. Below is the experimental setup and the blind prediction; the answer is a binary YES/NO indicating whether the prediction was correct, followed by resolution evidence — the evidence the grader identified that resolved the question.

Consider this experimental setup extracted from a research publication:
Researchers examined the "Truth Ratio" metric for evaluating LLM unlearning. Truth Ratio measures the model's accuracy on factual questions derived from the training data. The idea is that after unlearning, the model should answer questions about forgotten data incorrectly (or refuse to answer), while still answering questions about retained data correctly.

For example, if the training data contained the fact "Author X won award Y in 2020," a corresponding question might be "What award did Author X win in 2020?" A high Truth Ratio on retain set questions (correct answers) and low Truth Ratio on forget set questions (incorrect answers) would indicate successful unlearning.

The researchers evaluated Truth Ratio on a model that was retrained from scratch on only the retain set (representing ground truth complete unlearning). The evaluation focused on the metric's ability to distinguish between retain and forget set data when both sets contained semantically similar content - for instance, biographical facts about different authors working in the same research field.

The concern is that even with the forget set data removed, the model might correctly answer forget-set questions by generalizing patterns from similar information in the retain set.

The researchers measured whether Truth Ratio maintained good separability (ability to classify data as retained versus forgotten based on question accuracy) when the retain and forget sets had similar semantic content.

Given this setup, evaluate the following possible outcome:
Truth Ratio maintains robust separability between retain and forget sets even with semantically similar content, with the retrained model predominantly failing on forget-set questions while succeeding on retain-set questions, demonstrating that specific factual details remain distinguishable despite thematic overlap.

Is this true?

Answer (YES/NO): NO